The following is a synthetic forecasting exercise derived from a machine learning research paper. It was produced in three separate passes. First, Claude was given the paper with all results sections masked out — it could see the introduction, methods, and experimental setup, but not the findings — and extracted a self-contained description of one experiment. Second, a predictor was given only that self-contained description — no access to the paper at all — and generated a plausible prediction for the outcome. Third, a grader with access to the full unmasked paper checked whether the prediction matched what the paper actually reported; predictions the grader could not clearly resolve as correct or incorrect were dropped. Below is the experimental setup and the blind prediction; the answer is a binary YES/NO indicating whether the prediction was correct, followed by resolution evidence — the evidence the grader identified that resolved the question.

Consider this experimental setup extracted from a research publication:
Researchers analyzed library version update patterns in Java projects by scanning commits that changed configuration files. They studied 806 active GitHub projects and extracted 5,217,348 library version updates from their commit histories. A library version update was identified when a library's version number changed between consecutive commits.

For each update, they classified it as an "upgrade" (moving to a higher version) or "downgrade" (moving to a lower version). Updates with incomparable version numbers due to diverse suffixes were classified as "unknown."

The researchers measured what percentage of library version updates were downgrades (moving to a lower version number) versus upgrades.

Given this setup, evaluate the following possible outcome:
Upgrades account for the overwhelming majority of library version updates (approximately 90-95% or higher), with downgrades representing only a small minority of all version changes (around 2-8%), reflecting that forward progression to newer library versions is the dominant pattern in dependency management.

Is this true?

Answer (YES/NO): NO